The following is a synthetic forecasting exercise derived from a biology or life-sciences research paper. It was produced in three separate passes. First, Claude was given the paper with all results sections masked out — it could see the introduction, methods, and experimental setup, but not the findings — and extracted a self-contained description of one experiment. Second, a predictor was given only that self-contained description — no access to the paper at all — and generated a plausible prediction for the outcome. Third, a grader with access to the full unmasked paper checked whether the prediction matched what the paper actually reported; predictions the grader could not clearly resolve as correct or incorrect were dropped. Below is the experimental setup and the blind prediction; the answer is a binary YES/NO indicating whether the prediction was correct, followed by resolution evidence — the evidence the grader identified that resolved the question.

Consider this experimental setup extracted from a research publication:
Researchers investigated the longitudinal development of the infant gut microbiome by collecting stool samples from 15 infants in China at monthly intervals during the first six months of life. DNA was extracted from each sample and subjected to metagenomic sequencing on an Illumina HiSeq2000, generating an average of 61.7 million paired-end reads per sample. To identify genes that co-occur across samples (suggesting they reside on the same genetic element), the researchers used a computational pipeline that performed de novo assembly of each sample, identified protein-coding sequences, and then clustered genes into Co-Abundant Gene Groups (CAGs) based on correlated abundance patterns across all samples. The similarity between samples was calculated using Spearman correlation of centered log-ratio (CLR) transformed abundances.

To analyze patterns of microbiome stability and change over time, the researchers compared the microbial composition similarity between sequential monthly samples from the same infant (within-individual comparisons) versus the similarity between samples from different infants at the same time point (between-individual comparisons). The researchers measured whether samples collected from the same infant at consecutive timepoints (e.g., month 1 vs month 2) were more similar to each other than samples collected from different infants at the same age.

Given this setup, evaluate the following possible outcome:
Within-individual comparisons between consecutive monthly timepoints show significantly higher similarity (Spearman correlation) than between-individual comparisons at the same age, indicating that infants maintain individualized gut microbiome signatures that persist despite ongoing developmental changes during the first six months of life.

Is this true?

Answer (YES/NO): YES